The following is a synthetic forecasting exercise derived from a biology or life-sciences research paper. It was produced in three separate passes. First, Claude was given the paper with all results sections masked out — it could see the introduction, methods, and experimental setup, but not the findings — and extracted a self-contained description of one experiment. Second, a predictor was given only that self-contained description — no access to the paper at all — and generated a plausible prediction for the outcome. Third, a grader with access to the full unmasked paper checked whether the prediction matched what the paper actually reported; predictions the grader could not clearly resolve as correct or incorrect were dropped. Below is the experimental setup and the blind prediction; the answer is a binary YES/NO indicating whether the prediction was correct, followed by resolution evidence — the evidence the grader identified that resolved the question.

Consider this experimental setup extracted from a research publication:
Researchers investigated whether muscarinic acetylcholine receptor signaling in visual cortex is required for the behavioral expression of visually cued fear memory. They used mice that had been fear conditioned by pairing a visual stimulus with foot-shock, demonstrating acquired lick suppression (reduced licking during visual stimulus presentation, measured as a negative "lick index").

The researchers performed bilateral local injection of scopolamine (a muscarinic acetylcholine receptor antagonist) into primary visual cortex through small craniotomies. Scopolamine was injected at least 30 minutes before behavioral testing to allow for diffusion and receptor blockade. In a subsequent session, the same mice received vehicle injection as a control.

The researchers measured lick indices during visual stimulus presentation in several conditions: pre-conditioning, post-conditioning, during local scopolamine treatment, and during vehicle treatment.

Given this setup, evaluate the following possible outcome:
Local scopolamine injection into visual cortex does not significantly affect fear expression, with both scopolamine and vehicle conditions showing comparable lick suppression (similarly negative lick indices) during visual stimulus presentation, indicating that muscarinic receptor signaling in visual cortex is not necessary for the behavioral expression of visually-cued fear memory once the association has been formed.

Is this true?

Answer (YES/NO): NO